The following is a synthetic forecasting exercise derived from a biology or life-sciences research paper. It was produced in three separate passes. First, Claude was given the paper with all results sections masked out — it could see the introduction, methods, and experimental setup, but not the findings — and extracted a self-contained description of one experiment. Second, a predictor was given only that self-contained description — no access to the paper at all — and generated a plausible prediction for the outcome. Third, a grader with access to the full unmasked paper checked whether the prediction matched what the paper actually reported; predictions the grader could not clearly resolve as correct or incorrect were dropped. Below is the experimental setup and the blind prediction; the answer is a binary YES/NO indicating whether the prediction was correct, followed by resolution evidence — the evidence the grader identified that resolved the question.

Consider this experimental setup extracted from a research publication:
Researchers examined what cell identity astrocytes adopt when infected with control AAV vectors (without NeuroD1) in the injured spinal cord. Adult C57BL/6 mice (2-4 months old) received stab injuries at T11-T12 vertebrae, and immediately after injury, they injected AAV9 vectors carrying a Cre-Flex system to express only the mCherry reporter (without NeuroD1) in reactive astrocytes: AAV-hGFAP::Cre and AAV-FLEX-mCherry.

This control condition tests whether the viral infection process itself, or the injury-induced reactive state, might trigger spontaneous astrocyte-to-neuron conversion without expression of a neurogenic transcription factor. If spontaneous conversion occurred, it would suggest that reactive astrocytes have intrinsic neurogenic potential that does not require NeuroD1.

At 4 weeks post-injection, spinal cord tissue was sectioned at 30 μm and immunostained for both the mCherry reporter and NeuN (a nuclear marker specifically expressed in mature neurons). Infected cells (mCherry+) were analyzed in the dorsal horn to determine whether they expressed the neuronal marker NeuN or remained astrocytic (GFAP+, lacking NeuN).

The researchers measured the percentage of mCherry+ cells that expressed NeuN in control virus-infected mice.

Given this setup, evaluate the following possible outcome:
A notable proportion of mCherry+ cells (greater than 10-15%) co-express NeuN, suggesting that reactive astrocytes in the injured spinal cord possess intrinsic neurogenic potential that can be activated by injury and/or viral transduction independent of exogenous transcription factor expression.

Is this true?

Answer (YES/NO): NO